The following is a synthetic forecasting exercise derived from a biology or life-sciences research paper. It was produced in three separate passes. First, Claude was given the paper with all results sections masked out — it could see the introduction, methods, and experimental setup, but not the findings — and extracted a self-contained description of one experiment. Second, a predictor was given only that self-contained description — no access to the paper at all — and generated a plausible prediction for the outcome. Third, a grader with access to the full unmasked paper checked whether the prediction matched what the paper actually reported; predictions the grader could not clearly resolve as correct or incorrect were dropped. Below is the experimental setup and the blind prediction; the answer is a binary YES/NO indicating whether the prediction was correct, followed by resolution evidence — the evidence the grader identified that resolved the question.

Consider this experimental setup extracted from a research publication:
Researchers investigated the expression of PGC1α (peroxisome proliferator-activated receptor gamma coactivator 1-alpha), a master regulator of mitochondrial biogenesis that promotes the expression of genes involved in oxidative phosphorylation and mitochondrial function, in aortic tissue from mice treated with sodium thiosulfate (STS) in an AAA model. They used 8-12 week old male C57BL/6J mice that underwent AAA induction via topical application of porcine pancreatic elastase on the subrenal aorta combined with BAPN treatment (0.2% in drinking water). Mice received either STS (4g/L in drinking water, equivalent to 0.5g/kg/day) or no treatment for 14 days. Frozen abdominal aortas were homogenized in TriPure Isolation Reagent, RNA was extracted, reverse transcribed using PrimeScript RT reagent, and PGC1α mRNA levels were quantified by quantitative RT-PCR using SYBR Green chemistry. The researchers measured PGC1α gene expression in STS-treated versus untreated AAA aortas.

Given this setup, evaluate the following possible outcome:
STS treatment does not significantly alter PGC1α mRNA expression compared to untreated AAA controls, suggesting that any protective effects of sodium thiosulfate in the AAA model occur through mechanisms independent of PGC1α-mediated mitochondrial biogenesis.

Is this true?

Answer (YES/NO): NO